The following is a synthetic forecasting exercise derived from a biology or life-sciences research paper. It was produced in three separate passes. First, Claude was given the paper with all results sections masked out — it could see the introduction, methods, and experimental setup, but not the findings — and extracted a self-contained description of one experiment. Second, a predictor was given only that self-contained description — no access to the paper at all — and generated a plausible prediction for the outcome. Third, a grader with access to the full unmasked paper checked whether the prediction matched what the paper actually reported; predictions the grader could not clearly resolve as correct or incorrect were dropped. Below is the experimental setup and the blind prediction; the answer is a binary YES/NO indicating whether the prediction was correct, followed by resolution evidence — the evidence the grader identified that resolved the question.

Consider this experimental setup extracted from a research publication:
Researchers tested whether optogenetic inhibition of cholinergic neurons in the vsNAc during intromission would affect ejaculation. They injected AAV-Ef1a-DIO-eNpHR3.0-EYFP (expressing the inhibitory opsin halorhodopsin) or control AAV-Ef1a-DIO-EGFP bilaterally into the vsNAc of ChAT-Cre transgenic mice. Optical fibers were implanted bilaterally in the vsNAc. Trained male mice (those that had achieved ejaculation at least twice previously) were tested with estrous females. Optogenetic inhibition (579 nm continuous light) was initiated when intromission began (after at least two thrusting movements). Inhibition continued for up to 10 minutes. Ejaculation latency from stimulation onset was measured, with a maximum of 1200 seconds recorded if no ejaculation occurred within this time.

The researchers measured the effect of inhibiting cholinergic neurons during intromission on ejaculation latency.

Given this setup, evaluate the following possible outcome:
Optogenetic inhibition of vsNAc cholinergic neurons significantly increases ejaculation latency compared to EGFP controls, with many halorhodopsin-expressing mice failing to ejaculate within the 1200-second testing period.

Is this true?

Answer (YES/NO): NO